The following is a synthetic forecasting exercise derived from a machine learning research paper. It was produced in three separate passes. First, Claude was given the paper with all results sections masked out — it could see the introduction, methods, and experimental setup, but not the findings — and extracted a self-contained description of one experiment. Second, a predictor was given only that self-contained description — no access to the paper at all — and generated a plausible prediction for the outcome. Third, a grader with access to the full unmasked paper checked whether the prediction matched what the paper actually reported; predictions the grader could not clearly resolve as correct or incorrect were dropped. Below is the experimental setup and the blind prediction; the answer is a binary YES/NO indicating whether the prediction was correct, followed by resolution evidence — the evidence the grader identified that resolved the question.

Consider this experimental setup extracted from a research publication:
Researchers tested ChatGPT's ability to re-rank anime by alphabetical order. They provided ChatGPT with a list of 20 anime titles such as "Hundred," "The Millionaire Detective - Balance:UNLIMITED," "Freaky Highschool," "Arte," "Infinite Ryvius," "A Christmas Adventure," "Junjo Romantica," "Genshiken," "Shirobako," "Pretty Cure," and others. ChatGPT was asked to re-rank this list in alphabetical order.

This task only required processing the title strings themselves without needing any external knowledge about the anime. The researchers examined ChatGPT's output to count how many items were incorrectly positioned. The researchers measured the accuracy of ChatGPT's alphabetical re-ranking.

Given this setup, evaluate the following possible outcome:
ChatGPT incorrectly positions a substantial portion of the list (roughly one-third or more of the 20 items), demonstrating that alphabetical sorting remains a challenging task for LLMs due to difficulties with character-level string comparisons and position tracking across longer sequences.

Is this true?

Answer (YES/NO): NO